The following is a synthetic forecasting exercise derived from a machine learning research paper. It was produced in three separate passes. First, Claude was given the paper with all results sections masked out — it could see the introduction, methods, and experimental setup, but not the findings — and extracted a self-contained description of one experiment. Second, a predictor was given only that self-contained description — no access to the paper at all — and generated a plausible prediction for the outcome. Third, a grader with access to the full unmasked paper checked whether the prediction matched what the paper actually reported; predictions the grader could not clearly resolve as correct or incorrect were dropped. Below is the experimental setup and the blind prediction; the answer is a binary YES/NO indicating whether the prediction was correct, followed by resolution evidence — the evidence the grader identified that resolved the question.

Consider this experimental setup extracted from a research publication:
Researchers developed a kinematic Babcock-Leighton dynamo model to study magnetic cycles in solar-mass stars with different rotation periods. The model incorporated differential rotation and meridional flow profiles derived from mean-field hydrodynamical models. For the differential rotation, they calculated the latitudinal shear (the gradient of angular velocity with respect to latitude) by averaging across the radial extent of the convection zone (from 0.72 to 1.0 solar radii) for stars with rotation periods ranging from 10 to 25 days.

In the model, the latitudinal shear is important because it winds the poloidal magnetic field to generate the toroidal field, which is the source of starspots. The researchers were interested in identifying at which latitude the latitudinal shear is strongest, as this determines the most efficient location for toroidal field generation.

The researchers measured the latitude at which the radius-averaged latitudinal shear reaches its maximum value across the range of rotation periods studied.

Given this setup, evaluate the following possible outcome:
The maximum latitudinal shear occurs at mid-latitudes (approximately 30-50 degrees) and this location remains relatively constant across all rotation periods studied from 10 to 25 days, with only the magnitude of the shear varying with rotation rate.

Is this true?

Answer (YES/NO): NO